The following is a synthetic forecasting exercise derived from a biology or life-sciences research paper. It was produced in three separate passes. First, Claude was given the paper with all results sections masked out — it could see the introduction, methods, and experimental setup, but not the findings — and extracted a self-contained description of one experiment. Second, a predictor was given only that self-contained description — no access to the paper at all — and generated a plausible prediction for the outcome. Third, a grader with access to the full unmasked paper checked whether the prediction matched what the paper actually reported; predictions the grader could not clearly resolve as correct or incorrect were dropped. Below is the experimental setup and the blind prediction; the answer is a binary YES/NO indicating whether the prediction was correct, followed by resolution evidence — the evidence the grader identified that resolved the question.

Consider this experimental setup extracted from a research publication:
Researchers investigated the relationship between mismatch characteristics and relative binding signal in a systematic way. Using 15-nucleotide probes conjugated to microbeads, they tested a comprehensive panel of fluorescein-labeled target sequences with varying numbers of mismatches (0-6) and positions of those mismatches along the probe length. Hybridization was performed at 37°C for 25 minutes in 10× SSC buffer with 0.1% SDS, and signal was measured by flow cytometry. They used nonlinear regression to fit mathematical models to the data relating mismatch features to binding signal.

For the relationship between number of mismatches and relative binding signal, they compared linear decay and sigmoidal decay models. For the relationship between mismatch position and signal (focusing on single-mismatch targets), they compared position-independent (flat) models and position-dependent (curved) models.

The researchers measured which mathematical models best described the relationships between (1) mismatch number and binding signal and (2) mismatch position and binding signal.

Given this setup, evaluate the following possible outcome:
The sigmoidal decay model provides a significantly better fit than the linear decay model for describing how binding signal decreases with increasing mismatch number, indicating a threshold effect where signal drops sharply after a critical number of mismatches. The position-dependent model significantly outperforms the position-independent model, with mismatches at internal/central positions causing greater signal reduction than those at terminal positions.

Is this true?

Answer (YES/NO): NO